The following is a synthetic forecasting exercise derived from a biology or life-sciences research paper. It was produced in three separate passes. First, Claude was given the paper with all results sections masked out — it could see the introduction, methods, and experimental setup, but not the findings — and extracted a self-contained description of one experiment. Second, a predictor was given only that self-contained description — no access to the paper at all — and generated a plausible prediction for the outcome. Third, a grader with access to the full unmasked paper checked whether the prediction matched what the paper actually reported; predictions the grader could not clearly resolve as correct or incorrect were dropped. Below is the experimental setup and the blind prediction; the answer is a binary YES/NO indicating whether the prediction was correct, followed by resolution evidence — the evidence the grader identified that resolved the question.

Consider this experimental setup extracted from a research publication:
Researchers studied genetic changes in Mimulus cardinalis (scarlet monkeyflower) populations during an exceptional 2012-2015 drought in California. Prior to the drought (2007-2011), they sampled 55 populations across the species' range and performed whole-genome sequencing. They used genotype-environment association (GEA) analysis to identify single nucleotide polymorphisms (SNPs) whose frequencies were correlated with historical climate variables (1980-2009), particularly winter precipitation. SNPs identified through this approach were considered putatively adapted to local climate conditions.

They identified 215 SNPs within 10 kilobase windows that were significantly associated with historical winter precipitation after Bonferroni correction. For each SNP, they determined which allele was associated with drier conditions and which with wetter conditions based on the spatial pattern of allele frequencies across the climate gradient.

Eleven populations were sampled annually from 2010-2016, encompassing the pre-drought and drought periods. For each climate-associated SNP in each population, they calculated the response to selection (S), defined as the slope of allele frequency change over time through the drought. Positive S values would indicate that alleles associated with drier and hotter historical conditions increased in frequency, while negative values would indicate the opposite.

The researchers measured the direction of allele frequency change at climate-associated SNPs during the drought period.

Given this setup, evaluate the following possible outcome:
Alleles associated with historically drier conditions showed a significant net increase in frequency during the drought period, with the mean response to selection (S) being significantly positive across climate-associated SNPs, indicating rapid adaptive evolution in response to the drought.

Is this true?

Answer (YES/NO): NO